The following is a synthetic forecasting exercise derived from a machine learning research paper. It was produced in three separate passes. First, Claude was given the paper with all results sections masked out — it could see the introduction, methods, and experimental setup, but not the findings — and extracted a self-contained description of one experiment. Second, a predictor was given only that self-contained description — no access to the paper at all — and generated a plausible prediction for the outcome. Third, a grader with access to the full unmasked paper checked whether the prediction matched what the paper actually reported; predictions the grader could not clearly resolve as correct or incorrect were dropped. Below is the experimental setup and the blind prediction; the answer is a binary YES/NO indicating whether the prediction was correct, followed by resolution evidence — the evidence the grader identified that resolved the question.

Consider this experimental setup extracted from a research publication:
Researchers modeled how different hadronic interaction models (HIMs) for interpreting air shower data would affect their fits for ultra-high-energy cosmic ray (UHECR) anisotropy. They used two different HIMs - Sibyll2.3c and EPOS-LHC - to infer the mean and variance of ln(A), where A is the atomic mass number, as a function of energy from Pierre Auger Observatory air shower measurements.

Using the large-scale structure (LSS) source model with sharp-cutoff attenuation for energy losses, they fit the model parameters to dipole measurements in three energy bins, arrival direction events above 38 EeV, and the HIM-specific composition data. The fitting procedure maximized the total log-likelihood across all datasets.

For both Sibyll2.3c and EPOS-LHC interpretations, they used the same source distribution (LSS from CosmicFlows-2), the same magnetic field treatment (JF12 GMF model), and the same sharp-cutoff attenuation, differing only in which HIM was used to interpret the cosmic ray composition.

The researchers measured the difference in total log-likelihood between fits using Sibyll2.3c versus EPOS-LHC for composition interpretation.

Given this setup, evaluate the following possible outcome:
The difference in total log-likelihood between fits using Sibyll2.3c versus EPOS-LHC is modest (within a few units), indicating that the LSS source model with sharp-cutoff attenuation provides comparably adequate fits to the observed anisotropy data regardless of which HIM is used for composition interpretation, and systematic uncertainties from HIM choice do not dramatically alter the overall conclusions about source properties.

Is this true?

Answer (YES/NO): YES